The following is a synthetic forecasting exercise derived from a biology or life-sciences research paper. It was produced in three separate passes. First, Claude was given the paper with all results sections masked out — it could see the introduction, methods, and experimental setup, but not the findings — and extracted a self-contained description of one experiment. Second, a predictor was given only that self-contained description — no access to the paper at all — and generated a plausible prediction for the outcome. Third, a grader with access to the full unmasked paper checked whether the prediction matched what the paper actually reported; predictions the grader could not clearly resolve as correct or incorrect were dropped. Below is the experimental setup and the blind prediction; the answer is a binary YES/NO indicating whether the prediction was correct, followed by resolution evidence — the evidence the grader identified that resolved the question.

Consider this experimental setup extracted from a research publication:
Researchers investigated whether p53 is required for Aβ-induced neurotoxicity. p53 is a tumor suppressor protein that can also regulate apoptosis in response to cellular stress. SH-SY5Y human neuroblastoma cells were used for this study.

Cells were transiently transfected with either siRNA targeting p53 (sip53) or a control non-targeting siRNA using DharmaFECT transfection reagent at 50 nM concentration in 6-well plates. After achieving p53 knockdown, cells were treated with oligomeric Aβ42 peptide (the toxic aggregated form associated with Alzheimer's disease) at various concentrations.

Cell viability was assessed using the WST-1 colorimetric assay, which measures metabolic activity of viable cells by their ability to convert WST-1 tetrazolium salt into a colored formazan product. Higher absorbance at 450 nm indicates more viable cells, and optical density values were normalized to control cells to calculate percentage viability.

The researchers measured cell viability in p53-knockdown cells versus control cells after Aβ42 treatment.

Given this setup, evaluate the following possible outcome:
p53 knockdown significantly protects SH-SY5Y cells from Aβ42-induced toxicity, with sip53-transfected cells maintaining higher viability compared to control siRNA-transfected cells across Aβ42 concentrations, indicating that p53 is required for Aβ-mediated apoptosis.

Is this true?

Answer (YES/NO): YES